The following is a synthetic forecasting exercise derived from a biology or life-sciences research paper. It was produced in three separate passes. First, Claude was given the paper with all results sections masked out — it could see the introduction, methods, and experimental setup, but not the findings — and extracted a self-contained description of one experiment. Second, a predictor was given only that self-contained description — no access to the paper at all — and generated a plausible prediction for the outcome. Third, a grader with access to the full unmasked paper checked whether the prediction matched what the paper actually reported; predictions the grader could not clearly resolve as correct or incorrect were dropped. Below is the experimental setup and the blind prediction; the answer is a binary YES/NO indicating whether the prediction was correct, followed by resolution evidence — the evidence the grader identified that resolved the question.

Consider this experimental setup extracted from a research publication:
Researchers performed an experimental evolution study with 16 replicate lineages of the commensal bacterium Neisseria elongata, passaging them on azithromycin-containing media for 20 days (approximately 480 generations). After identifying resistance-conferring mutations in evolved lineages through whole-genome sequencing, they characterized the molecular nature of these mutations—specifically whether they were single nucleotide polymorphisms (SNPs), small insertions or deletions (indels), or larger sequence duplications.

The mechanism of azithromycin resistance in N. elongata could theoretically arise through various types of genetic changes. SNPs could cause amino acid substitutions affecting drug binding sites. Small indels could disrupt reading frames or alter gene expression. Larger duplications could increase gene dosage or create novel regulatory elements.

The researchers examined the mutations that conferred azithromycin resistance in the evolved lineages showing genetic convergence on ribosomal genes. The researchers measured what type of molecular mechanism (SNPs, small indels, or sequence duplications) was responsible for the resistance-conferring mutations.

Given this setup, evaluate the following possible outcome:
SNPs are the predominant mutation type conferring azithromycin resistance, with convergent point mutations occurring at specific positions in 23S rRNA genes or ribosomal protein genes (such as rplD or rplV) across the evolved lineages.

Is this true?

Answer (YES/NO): NO